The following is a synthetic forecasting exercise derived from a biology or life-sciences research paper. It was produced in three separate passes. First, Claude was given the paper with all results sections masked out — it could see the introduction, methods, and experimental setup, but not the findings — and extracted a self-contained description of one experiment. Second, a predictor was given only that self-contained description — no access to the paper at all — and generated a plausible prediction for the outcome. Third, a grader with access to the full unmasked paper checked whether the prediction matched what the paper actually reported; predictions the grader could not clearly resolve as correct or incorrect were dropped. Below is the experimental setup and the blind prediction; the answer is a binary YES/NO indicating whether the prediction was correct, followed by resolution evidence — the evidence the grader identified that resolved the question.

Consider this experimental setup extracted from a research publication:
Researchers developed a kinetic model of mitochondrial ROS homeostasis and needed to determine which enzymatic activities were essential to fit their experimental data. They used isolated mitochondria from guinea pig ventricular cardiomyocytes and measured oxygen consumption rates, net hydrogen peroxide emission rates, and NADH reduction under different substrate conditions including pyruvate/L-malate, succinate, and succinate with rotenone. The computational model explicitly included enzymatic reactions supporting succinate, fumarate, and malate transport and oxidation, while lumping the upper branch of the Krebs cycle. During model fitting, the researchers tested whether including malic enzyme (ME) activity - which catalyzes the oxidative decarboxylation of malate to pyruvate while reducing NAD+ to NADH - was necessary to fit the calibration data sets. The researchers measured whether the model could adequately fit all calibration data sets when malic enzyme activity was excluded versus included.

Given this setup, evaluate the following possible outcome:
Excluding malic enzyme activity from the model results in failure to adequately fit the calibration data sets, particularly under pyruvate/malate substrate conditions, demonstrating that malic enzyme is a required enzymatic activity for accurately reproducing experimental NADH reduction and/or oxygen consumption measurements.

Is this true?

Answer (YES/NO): NO